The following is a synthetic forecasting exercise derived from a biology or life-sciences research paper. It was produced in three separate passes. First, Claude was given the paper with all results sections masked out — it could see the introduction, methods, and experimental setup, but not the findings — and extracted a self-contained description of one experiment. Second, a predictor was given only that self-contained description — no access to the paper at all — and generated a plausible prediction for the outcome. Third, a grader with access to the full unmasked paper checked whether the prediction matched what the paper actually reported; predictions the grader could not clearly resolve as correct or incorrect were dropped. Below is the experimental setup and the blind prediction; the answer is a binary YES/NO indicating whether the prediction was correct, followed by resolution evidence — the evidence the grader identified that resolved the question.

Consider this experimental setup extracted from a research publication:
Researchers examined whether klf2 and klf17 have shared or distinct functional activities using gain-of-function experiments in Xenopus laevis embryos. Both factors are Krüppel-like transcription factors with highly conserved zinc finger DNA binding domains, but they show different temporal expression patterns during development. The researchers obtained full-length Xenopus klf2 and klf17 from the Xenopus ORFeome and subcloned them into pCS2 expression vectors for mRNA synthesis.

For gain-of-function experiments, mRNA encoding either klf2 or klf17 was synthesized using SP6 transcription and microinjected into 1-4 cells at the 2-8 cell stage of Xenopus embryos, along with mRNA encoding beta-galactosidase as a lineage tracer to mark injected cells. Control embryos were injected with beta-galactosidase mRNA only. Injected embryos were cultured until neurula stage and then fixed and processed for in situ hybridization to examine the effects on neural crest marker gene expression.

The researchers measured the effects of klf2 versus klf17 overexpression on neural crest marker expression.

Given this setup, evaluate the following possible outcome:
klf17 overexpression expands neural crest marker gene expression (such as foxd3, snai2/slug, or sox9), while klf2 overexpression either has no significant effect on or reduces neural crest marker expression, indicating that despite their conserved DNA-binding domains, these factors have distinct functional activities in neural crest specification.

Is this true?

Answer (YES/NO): NO